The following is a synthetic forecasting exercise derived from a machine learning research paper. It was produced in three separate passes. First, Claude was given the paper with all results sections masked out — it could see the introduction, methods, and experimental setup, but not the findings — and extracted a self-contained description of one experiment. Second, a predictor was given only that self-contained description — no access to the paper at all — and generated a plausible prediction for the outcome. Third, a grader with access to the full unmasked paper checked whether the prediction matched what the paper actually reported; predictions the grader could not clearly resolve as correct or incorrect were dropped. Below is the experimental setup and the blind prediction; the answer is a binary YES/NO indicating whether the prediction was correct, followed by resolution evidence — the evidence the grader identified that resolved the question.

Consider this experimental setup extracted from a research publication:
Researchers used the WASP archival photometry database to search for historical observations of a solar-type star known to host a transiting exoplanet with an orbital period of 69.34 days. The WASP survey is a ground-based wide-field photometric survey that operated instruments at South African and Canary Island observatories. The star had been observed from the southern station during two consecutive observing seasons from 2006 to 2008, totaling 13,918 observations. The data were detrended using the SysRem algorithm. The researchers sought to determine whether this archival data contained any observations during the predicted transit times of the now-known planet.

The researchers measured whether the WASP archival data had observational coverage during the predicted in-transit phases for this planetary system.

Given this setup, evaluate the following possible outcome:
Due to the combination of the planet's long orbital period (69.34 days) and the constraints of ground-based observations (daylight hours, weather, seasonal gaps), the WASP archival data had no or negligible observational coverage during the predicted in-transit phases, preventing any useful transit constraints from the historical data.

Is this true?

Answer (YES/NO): YES